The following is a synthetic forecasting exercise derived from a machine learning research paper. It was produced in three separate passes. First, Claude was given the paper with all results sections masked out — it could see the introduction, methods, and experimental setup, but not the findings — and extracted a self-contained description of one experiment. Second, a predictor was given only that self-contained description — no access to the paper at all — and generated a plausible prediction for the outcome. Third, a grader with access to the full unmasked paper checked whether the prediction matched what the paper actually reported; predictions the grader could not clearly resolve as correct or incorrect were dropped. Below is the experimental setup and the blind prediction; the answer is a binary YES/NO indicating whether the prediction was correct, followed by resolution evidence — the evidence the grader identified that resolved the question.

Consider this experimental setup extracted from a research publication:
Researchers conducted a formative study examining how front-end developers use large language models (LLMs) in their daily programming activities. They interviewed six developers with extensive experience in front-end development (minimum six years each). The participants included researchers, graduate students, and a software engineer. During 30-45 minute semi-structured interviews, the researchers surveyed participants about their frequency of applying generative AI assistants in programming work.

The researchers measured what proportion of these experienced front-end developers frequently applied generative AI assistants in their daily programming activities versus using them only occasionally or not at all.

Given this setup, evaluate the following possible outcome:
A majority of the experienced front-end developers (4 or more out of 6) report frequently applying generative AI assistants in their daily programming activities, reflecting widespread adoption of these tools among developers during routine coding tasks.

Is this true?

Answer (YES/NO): YES